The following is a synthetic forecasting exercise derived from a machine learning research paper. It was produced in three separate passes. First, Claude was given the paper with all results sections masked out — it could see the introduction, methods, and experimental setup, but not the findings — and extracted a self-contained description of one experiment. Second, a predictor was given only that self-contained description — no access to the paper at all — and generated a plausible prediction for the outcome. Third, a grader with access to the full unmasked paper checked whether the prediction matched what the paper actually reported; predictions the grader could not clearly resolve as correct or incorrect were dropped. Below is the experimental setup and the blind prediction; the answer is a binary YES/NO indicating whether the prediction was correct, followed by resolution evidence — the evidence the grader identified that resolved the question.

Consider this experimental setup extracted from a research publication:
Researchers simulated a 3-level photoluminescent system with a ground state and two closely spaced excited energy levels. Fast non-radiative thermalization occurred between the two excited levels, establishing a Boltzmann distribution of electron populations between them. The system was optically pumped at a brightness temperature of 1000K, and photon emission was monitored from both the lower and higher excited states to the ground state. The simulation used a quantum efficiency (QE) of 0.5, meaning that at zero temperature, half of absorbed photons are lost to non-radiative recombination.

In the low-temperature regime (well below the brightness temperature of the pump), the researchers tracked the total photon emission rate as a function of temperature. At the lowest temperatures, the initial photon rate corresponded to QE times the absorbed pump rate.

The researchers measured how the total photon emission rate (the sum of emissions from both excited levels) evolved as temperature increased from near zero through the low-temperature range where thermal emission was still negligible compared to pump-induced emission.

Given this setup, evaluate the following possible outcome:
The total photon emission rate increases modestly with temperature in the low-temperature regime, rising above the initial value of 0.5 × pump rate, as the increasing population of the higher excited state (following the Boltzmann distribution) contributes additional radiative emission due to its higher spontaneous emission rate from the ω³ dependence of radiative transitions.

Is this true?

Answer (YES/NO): NO